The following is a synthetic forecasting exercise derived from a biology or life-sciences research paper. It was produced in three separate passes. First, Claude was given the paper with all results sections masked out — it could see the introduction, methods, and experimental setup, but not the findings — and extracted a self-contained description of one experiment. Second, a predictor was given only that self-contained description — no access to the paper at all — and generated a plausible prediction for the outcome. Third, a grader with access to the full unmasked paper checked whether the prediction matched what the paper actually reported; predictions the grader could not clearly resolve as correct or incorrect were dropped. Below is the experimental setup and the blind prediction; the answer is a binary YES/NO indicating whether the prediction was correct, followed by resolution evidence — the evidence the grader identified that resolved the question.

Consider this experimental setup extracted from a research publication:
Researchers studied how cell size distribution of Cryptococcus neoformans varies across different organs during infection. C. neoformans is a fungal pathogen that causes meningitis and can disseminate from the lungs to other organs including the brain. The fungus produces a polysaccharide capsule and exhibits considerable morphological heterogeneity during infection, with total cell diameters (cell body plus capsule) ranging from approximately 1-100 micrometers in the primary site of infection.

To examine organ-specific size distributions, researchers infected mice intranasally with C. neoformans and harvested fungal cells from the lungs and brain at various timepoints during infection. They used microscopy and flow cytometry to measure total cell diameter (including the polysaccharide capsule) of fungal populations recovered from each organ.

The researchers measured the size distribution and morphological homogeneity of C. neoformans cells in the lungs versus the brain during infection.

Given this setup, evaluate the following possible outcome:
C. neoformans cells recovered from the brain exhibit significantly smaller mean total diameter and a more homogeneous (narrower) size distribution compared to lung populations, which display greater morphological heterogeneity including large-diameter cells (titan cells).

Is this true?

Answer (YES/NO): YES